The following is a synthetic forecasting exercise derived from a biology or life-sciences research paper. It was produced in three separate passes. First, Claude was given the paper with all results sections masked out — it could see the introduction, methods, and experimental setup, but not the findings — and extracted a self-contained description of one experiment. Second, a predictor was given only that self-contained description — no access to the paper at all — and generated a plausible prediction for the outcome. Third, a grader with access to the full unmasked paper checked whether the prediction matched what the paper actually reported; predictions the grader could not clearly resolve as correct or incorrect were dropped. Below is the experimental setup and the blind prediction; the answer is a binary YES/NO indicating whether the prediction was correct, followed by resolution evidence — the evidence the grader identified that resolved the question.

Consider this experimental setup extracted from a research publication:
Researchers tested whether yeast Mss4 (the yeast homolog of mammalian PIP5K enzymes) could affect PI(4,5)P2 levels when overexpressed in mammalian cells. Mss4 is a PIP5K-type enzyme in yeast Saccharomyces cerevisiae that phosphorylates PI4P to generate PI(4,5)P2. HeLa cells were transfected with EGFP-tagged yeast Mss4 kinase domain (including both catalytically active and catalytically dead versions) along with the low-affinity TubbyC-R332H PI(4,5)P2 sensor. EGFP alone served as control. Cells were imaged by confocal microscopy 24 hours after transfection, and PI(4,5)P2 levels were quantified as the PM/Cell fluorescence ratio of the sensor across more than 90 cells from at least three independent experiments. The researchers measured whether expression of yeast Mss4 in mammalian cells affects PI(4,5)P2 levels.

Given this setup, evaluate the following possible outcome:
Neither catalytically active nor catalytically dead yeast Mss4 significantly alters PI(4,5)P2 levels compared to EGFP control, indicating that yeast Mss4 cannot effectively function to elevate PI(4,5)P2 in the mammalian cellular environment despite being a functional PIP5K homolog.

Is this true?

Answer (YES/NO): NO